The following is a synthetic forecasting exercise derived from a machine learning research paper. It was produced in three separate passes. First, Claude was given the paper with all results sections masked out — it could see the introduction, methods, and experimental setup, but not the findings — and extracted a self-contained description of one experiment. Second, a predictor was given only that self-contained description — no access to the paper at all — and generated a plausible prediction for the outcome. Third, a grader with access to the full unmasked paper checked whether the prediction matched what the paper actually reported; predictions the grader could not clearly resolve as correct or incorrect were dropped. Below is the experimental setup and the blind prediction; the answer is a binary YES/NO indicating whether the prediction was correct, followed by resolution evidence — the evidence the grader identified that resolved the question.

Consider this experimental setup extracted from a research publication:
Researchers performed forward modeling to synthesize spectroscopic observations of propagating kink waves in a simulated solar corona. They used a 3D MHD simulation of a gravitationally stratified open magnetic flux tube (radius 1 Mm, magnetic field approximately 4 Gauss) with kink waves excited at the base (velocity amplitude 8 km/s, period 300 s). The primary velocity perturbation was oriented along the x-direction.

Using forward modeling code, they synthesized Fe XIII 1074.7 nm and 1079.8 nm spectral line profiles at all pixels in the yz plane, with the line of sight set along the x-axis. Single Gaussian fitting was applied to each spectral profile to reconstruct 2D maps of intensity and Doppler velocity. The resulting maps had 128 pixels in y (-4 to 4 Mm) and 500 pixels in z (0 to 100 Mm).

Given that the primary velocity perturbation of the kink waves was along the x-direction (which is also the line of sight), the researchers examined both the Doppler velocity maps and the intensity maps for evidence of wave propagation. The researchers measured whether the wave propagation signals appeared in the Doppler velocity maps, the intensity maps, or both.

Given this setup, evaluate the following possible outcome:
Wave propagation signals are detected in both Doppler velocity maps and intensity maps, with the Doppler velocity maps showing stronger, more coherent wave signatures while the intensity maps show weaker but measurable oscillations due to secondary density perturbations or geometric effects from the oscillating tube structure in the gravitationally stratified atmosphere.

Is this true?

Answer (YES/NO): NO